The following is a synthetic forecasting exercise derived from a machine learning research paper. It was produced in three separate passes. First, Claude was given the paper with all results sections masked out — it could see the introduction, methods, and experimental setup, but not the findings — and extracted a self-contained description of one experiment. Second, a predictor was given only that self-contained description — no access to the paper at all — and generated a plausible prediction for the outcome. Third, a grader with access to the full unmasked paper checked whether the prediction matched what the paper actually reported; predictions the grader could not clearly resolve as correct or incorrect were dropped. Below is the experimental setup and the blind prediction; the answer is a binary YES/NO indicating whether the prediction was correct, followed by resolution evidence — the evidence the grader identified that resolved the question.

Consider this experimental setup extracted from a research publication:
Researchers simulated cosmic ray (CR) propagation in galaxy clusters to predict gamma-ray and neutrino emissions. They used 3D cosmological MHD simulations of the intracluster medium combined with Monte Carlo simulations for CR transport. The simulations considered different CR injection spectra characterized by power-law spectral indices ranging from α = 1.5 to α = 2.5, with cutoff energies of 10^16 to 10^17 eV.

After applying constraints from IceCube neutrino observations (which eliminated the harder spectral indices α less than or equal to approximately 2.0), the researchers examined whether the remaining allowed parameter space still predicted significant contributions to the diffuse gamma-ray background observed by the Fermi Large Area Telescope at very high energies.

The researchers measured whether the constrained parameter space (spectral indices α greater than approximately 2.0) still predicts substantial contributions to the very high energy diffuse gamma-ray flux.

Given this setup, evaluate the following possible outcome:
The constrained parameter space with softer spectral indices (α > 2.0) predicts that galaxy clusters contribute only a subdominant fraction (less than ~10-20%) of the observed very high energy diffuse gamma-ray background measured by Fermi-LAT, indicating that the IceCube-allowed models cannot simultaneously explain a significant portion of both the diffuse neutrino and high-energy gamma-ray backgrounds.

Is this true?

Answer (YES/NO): NO